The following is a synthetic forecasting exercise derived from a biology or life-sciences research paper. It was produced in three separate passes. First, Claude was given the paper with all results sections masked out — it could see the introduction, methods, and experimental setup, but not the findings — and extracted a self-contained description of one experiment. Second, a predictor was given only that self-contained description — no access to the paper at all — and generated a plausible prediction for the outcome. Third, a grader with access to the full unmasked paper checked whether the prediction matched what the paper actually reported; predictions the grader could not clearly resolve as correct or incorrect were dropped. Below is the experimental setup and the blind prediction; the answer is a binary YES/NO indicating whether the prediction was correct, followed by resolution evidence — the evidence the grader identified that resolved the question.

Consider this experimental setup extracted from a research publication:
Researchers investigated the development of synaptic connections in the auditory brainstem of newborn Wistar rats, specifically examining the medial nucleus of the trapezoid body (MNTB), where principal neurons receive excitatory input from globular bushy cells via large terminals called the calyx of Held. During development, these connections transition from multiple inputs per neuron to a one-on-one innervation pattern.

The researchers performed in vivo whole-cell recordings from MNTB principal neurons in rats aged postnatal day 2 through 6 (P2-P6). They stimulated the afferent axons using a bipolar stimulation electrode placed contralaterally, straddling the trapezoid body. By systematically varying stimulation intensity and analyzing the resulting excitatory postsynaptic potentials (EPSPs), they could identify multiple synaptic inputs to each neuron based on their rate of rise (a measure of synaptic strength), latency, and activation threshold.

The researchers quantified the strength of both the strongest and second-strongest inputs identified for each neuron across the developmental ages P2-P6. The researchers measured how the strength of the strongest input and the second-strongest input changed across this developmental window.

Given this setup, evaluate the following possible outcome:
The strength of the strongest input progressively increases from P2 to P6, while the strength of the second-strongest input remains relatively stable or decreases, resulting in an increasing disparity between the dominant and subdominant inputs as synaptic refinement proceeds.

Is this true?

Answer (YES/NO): YES